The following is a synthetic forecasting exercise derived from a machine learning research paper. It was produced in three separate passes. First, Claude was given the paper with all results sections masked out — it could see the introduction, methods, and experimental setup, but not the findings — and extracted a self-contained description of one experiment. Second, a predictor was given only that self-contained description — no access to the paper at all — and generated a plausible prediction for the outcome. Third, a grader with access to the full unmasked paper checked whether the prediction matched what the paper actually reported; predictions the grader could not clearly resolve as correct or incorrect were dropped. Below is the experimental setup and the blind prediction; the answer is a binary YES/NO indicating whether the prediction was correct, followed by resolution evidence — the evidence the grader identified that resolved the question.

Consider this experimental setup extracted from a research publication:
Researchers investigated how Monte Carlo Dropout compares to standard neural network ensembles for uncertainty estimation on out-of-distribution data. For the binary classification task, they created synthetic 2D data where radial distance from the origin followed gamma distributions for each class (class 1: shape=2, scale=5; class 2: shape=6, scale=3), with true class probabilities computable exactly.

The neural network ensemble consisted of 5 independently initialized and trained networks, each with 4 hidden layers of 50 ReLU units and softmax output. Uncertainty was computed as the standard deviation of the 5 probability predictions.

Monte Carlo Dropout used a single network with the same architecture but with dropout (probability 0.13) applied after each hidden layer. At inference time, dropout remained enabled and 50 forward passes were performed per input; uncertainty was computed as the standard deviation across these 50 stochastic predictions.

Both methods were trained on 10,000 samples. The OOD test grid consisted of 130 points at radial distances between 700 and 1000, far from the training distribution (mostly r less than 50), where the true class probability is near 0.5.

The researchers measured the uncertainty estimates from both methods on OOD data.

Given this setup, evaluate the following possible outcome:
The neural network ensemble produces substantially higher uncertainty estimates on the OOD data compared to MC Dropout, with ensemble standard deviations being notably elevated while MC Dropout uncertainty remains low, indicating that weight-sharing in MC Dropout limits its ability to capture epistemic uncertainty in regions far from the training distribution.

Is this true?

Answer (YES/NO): NO